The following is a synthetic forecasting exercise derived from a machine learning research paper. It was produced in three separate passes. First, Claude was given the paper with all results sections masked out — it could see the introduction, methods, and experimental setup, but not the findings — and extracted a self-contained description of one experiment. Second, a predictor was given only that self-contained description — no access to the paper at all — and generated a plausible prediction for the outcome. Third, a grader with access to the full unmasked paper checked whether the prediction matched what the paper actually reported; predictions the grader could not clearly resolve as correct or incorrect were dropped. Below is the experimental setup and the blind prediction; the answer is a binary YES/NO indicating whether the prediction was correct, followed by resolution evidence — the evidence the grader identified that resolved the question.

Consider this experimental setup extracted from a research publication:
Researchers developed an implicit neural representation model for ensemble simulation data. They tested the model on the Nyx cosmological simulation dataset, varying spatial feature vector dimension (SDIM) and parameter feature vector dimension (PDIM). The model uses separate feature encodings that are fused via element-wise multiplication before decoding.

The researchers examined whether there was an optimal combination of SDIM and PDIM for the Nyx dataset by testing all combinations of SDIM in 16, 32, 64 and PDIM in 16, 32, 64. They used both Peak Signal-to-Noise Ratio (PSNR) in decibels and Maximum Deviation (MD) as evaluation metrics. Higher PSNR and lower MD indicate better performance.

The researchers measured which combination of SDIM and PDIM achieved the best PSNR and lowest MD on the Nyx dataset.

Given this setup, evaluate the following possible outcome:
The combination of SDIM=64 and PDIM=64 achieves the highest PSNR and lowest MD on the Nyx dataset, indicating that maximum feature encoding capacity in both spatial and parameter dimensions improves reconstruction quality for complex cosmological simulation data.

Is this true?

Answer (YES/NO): NO